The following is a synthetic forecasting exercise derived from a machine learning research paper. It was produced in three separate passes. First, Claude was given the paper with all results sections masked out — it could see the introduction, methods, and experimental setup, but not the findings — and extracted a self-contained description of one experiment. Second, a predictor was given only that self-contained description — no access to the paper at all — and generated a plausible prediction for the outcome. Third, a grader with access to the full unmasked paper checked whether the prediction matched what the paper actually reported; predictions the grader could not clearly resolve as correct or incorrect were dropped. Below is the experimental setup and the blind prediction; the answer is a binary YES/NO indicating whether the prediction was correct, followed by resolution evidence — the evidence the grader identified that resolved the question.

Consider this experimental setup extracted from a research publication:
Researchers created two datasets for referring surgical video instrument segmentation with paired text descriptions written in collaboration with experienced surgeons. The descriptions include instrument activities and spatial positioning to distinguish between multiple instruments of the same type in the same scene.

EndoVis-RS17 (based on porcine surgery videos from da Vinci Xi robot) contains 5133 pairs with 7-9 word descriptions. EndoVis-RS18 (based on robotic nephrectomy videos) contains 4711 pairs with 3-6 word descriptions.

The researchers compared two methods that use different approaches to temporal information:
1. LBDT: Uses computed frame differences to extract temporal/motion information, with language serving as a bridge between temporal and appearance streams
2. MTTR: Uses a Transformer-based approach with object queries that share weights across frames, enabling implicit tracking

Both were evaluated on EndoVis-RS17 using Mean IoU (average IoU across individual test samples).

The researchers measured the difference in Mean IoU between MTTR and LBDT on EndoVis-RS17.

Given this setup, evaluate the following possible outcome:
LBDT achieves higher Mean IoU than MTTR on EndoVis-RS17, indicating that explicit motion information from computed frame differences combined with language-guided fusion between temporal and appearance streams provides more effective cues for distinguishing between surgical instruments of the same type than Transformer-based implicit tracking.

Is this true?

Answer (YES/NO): NO